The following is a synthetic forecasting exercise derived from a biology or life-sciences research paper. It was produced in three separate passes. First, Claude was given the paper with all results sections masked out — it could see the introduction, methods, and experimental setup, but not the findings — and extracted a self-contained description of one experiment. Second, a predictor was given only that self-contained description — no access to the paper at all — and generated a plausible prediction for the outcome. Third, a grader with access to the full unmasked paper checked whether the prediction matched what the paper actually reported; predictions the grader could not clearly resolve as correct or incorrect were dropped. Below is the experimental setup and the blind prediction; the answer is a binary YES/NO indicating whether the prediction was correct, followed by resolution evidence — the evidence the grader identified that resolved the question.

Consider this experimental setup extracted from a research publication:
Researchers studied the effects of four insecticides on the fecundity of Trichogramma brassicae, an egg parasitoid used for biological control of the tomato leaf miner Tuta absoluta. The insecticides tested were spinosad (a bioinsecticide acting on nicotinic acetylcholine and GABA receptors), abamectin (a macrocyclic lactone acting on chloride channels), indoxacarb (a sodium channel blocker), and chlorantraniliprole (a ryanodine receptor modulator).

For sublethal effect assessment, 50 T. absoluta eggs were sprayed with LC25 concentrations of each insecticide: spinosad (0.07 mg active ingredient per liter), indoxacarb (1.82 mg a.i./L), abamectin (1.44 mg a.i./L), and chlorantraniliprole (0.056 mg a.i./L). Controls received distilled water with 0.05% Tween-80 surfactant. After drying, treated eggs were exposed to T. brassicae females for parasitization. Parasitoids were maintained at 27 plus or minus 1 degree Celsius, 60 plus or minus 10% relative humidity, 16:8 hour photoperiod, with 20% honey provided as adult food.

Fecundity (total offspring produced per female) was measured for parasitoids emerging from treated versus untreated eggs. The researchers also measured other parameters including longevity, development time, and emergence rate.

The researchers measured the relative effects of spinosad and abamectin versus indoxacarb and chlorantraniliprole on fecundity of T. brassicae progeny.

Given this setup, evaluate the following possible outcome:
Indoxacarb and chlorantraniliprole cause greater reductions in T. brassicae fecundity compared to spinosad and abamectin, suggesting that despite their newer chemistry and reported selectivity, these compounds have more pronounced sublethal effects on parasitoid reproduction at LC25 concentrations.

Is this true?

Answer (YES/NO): NO